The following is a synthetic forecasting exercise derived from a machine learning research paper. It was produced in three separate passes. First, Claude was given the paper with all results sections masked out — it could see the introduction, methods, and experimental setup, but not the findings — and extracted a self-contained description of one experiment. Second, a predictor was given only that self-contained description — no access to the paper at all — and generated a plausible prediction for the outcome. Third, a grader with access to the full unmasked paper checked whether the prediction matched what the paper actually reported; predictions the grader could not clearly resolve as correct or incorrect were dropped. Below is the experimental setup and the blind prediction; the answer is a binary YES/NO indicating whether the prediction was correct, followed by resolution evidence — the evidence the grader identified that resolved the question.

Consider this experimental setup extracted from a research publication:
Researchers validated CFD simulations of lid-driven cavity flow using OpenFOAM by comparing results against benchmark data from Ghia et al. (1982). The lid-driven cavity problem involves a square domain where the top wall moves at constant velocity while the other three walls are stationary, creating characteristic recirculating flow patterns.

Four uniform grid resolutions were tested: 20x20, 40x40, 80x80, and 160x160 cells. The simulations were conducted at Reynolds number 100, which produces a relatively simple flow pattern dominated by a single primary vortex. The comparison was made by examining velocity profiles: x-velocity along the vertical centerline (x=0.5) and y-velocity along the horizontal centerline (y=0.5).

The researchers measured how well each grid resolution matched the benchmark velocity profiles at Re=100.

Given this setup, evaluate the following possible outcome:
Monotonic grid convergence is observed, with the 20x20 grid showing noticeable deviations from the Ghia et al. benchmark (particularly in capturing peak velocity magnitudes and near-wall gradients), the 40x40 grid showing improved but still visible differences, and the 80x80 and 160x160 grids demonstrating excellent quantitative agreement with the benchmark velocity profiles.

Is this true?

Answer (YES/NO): NO